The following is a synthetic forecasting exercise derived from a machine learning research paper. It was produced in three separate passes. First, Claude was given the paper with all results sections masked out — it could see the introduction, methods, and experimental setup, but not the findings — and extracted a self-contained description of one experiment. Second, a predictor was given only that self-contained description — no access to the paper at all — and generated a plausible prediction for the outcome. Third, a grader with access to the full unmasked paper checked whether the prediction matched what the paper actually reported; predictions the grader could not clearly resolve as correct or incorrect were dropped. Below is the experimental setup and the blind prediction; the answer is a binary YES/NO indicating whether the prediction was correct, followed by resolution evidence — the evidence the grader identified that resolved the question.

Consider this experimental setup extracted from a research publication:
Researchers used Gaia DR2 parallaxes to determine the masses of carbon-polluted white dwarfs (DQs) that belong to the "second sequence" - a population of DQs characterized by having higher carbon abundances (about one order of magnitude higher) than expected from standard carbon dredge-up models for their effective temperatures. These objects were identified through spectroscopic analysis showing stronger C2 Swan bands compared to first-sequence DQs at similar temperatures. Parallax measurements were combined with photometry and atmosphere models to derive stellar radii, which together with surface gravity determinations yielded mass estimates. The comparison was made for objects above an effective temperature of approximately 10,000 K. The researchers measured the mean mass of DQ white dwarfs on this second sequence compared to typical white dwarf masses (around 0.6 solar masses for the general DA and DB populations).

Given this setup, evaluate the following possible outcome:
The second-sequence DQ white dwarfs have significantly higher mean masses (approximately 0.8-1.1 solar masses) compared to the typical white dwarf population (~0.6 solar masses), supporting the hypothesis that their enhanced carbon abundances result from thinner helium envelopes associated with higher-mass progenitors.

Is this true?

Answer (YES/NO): NO